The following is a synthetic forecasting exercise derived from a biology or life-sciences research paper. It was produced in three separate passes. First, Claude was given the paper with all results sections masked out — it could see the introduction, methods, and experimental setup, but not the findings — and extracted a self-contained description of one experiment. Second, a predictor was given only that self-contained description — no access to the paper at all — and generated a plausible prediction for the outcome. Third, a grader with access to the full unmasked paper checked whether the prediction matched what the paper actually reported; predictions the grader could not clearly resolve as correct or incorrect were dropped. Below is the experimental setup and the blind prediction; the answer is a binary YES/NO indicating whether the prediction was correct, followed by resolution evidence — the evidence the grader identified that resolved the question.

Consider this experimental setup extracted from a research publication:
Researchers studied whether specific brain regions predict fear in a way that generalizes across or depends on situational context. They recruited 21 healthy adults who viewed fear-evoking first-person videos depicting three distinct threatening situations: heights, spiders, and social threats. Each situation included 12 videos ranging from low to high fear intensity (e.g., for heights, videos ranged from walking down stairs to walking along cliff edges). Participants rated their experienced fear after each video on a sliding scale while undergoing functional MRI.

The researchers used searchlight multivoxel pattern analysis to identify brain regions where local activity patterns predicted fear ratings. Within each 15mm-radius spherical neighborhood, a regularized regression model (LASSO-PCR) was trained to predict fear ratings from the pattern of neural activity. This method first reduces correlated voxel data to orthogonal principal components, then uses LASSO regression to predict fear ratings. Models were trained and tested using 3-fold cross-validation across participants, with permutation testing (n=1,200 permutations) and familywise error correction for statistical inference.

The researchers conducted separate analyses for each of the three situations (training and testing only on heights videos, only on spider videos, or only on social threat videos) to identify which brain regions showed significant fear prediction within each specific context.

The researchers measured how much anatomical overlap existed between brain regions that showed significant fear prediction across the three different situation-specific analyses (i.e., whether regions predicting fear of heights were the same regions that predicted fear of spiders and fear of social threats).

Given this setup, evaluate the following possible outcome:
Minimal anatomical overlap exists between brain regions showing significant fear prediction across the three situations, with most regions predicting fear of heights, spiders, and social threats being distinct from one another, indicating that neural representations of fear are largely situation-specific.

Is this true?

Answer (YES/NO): YES